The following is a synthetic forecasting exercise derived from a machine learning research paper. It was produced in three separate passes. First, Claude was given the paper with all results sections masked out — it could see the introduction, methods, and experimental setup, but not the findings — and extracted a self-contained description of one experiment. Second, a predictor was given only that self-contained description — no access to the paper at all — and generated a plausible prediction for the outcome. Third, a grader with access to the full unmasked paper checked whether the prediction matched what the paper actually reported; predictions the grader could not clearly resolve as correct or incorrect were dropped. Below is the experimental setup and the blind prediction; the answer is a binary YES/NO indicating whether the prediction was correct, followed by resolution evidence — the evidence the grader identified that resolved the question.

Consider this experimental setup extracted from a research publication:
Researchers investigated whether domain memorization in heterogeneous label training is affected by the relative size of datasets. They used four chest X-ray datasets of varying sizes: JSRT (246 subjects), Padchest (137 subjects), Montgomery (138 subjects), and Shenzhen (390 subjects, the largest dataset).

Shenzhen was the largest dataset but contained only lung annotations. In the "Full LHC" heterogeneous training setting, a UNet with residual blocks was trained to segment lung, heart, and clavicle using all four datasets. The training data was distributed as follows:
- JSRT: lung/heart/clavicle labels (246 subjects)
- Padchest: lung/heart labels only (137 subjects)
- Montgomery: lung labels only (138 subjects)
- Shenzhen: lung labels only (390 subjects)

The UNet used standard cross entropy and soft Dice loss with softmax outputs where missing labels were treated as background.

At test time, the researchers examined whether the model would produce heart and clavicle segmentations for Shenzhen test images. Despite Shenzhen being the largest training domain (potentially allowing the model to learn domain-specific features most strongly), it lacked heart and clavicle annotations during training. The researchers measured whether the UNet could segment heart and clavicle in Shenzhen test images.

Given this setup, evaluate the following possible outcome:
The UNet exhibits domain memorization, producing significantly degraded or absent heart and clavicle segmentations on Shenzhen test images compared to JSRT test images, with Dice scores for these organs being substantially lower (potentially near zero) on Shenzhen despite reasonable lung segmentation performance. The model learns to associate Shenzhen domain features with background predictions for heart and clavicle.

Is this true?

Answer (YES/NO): YES